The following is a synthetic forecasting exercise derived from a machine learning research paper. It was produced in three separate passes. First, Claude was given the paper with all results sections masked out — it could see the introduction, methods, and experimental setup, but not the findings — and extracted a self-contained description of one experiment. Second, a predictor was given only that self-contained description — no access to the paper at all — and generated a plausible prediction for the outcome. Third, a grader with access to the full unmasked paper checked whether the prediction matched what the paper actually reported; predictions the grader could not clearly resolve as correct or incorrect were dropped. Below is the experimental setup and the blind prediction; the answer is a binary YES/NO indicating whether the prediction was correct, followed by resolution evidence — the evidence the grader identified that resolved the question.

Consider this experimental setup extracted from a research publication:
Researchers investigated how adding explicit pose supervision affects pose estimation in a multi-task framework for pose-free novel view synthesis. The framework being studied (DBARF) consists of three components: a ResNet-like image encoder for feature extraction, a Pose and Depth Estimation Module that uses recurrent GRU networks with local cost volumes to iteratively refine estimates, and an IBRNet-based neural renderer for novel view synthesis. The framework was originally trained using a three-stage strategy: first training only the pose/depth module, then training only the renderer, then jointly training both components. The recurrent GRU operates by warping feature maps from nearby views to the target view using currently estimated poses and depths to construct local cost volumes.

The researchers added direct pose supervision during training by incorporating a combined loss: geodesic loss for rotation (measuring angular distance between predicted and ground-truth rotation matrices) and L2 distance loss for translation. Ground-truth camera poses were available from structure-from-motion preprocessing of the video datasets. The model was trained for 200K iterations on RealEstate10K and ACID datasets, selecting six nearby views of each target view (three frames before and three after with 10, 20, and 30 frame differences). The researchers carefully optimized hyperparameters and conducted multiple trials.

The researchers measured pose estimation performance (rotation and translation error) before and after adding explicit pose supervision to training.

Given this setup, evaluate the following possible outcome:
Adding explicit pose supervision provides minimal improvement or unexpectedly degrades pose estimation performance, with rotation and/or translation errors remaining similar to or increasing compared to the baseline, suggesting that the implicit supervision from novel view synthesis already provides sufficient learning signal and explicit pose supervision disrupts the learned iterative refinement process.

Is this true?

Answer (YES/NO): YES